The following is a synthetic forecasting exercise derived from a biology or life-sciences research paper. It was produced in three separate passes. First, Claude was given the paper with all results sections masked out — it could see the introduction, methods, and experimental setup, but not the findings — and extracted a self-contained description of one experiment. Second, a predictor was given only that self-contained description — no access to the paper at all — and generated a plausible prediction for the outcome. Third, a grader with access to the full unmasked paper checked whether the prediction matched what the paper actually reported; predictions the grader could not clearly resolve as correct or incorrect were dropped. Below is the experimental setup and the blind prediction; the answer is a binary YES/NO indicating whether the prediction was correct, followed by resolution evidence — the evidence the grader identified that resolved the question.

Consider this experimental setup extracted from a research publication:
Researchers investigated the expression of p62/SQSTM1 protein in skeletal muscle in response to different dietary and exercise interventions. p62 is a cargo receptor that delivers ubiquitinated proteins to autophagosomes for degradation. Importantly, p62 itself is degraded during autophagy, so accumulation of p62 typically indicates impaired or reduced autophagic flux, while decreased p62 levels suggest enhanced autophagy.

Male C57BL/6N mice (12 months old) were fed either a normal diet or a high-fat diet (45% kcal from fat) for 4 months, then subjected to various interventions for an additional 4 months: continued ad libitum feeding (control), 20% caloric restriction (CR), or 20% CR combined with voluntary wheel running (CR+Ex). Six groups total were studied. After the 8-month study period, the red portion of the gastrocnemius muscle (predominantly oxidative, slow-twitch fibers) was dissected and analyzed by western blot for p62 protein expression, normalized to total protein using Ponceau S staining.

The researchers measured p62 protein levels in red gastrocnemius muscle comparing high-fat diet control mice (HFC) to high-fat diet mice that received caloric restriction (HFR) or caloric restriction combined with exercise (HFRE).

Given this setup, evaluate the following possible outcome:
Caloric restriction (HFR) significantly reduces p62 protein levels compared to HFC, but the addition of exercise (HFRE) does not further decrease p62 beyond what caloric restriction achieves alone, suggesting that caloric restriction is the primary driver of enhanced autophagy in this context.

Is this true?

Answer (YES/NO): NO